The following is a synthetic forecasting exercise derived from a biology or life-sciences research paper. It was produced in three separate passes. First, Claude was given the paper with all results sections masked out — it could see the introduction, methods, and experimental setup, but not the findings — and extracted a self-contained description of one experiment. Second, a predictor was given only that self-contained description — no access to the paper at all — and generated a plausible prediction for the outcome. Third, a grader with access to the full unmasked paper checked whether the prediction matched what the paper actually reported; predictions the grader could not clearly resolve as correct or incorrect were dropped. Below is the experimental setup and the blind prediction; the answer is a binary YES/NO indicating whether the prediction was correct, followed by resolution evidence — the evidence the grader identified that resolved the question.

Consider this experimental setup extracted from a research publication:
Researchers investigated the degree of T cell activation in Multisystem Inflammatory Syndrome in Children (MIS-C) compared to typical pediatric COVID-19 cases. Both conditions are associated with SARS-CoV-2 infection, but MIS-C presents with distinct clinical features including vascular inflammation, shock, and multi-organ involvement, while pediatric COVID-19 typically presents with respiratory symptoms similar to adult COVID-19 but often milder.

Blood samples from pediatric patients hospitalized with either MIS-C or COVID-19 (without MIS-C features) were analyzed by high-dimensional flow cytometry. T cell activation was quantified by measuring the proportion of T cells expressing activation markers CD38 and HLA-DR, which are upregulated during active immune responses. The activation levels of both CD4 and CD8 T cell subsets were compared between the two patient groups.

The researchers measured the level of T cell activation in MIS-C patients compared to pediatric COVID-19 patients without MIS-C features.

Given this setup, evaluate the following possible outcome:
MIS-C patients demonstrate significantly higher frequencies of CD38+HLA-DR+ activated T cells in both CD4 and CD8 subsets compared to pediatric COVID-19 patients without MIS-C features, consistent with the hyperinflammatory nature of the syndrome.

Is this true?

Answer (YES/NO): YES